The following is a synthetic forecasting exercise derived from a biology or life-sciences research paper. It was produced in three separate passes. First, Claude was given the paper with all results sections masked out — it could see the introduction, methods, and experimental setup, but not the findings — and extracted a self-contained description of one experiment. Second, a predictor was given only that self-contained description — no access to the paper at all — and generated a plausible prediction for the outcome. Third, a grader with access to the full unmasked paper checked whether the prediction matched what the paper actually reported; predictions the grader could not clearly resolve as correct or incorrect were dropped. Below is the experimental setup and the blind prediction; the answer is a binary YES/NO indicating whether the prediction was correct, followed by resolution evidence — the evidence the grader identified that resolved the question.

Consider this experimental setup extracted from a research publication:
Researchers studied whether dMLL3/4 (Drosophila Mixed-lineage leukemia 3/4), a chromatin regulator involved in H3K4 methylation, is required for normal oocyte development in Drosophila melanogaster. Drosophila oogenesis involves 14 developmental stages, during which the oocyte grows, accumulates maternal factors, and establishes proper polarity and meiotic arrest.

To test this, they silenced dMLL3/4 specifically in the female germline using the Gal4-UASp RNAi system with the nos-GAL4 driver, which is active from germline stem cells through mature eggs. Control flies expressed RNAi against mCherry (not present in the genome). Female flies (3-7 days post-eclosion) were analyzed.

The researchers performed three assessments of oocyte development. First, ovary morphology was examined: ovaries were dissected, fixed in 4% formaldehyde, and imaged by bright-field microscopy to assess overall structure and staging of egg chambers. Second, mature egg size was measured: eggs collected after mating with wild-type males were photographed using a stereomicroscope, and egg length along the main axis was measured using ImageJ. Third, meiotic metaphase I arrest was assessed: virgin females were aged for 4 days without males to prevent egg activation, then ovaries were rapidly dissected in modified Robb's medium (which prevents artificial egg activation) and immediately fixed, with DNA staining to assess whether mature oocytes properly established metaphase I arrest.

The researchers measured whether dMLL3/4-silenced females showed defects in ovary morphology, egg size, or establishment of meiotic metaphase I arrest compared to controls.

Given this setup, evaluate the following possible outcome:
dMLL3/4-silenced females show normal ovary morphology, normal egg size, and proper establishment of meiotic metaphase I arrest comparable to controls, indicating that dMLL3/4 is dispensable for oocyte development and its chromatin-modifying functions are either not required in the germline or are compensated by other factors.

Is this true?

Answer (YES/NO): YES